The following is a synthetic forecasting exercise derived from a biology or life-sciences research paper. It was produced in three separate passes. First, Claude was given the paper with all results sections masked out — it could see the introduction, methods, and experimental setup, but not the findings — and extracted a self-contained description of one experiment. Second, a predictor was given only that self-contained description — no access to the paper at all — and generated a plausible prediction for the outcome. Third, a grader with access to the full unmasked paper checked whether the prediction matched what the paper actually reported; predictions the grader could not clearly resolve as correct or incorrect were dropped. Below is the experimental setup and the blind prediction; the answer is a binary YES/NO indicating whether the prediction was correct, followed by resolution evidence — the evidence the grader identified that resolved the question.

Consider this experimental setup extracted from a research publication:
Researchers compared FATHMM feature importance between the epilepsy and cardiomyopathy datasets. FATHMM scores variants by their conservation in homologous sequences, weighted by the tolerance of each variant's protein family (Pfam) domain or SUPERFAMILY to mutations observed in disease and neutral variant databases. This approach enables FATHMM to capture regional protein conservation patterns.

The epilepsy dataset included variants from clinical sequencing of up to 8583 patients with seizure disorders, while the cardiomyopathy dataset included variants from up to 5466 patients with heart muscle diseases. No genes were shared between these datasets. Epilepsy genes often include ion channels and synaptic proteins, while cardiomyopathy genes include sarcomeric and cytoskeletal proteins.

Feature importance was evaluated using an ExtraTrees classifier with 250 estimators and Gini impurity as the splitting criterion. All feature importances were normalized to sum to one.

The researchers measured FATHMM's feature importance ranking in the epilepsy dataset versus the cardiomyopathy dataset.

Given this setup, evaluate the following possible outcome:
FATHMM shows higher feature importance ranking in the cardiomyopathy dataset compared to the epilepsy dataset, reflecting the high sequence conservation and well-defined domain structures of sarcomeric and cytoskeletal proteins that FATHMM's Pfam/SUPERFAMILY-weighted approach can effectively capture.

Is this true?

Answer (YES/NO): NO